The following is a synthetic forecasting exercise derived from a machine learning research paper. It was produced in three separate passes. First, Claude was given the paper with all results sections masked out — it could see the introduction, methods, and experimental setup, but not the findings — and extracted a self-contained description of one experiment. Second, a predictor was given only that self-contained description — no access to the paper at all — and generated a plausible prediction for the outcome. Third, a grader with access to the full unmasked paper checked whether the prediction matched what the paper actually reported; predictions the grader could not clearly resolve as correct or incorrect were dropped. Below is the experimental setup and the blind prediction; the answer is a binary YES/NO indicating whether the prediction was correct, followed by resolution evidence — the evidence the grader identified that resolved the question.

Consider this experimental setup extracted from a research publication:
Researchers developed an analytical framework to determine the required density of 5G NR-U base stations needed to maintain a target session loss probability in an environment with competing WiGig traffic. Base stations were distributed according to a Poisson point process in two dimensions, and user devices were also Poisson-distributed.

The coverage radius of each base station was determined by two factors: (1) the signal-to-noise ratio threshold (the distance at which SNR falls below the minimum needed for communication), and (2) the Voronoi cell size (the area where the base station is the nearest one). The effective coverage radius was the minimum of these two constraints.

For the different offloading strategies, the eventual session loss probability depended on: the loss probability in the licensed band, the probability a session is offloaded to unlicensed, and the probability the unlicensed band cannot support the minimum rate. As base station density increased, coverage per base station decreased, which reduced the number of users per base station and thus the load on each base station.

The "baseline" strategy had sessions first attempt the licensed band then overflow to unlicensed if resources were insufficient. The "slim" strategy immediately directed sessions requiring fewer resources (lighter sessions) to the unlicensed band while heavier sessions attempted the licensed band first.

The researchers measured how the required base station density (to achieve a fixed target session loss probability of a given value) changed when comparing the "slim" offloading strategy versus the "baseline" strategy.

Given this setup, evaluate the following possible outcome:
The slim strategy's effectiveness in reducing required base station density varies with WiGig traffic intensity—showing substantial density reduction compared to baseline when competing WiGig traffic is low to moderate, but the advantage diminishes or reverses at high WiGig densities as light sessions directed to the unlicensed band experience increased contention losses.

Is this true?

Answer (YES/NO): NO